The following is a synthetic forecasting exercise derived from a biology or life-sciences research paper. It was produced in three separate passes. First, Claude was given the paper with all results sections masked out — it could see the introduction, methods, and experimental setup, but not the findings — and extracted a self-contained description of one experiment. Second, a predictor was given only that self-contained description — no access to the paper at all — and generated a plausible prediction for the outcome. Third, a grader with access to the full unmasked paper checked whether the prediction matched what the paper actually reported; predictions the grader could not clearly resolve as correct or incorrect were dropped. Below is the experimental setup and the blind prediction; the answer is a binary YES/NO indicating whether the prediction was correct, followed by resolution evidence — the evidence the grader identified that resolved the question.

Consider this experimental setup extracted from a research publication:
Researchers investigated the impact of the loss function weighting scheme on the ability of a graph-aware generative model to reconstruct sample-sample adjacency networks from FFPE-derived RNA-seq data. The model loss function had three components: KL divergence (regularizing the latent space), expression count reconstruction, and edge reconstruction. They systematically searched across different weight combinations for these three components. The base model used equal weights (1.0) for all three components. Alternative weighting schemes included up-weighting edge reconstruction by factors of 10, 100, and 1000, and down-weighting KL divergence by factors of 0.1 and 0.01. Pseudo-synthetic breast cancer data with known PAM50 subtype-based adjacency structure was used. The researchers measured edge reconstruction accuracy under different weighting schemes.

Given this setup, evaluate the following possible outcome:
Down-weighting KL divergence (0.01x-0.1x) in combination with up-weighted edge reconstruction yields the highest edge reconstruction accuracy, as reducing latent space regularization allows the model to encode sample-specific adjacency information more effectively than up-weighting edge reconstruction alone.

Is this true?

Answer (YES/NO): YES